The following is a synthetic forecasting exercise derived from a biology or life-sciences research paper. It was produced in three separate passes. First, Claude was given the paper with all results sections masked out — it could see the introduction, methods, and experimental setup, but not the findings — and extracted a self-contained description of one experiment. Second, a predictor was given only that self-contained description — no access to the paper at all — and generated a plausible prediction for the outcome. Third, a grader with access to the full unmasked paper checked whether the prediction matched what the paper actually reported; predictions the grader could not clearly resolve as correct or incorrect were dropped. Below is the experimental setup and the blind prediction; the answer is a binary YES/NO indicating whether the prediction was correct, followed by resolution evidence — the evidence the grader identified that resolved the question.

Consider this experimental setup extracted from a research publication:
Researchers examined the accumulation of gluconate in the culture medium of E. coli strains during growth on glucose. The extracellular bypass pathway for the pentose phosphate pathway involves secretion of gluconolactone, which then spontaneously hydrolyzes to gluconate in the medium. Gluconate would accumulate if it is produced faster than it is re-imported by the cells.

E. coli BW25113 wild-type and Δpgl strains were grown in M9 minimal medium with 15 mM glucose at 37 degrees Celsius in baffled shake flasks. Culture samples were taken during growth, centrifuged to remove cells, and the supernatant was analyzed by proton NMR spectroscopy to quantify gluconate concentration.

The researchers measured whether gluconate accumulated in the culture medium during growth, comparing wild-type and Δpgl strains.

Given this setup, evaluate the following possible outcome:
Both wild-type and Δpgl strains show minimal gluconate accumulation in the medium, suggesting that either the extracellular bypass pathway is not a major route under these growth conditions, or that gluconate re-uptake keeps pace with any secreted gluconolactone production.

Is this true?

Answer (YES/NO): NO